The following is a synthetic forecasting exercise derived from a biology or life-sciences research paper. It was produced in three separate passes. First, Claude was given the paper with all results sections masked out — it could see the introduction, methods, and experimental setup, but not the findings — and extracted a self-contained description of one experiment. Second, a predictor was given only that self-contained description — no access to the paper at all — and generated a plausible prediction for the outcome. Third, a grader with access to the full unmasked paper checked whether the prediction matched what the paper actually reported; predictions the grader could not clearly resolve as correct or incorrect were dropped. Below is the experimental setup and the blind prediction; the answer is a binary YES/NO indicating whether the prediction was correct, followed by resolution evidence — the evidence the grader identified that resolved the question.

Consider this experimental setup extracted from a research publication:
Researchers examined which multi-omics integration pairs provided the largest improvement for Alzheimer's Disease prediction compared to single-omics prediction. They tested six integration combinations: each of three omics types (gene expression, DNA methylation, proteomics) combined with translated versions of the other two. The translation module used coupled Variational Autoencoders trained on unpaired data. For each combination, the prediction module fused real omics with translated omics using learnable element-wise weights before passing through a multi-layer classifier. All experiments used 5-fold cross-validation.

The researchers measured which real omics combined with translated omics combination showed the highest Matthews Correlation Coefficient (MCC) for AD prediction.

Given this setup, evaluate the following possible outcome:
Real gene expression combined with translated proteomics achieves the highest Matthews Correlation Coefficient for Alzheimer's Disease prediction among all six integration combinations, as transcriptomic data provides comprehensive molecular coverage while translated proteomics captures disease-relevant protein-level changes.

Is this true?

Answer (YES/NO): NO